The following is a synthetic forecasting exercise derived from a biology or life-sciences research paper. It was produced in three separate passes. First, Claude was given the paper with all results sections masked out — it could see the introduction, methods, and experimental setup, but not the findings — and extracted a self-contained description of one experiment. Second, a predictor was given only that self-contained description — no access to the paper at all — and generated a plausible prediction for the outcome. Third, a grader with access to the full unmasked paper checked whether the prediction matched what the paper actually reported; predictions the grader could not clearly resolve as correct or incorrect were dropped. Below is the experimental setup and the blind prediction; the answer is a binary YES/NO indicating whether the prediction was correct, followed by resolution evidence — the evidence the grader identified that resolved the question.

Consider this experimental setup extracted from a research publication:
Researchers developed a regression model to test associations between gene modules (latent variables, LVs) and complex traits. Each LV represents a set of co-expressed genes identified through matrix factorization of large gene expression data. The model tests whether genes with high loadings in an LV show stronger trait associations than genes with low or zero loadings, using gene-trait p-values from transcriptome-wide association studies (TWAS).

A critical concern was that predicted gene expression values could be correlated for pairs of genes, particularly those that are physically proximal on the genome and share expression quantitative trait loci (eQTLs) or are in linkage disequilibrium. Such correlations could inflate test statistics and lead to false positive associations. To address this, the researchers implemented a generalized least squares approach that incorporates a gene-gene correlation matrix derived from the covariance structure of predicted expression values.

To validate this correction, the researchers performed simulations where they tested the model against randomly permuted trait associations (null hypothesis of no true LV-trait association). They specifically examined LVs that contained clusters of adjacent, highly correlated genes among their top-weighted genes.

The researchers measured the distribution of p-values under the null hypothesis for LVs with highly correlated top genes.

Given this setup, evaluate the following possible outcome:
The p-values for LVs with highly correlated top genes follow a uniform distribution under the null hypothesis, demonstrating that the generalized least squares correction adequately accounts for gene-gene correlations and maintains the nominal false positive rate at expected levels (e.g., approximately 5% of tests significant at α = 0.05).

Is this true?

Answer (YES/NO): YES